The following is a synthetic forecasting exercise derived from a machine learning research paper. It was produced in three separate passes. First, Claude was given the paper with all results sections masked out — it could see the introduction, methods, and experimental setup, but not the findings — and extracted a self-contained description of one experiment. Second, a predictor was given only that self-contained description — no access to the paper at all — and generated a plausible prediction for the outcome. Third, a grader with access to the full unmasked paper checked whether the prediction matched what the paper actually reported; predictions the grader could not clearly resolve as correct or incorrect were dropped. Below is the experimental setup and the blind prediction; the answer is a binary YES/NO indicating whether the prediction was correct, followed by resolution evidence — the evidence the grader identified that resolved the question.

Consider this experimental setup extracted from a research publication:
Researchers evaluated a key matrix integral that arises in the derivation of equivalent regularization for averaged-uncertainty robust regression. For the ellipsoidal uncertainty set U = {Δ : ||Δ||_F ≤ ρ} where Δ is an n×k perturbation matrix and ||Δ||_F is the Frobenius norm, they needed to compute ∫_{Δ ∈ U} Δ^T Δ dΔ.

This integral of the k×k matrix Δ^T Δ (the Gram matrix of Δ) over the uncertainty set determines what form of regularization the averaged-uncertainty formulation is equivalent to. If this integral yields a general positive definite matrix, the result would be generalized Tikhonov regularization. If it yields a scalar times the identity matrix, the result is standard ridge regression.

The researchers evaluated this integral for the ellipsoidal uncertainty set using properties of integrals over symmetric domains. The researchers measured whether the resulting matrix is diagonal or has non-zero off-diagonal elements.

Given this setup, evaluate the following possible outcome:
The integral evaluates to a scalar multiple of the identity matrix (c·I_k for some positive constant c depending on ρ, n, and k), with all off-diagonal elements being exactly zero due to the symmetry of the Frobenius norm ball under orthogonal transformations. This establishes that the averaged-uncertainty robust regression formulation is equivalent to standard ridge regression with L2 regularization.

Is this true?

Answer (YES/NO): YES